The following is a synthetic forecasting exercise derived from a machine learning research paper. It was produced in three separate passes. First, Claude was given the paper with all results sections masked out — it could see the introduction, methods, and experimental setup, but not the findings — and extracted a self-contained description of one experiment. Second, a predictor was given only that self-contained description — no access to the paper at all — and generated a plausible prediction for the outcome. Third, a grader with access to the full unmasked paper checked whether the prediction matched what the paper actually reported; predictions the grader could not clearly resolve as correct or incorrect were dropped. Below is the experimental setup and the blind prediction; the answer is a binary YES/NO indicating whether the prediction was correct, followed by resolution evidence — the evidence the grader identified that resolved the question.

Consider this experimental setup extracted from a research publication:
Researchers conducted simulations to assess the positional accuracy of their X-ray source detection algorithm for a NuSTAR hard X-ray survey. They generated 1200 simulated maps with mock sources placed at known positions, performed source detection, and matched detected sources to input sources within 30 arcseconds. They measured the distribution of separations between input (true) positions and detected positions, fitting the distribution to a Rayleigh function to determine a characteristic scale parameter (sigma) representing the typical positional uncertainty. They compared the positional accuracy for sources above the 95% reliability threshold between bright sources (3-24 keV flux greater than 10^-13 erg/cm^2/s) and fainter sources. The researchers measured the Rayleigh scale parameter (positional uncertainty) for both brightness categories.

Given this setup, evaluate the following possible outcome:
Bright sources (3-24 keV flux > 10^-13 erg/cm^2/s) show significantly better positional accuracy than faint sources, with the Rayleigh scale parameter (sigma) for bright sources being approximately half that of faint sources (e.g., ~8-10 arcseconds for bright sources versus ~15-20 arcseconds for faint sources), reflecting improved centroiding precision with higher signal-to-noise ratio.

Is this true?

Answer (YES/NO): NO